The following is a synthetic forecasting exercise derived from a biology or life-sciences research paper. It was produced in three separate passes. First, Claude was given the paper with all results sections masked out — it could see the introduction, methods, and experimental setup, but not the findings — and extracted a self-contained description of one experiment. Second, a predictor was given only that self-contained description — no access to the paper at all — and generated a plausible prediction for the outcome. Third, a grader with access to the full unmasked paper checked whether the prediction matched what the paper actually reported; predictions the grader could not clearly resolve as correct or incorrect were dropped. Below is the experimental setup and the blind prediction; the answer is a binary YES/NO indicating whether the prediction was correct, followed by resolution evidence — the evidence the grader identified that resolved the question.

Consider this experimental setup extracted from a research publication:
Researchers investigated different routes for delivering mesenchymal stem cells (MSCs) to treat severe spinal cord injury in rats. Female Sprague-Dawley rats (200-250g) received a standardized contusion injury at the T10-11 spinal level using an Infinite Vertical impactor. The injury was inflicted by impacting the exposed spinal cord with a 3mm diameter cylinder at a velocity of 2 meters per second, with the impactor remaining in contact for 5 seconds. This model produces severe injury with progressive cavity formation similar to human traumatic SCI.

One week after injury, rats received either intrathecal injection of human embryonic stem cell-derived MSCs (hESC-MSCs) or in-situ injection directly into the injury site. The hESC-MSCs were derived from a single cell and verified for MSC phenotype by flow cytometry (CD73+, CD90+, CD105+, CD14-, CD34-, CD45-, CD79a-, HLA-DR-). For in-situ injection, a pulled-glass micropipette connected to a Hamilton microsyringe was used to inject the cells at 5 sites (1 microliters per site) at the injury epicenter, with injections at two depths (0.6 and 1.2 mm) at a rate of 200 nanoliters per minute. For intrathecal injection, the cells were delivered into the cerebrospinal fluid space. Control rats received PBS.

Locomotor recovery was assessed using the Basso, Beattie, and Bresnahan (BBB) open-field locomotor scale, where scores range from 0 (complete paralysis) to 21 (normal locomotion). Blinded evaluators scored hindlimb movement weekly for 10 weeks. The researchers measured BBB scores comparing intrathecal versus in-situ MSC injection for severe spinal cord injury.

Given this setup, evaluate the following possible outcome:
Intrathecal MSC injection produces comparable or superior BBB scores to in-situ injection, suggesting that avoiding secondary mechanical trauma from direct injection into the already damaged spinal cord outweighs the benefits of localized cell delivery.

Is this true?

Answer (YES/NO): NO